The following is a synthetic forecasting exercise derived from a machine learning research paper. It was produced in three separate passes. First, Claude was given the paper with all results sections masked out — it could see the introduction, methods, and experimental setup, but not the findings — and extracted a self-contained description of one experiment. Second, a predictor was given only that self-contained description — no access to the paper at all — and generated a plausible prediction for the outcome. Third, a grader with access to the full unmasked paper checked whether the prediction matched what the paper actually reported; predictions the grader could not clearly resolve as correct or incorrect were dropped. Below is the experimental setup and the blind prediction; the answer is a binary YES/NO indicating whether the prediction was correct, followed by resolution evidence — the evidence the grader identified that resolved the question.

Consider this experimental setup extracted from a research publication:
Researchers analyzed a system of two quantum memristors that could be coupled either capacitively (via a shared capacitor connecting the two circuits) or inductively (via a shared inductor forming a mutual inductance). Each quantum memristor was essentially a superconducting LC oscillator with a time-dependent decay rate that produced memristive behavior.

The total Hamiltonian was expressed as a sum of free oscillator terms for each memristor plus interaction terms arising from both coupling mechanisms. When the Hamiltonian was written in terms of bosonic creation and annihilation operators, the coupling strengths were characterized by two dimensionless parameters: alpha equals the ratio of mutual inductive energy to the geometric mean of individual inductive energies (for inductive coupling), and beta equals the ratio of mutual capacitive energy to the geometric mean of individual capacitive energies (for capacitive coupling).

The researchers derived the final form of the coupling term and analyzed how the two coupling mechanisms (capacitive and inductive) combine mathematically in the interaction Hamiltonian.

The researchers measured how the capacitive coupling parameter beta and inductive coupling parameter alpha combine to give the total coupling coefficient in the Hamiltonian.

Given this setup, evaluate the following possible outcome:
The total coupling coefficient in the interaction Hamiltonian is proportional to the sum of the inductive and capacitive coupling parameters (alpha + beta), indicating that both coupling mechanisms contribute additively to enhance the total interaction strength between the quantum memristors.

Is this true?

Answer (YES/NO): NO